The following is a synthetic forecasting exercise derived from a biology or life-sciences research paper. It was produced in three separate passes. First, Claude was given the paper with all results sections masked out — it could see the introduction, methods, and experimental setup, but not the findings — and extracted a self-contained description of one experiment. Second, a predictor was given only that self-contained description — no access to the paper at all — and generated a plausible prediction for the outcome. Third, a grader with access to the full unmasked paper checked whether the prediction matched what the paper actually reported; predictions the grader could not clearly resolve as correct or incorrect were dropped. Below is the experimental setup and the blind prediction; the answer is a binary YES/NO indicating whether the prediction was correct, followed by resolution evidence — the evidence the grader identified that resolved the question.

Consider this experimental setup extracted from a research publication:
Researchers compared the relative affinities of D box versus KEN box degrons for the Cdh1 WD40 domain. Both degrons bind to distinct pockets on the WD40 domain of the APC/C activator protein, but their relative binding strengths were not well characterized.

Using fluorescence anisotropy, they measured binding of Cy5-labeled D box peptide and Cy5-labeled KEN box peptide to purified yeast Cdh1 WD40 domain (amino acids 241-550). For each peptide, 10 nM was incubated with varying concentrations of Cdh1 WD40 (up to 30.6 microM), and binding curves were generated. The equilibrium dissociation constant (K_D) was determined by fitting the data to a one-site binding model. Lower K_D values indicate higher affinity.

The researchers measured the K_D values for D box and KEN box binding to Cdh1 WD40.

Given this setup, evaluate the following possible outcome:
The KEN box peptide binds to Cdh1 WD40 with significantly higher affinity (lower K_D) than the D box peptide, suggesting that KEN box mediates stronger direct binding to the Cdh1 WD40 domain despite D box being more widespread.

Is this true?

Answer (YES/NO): NO